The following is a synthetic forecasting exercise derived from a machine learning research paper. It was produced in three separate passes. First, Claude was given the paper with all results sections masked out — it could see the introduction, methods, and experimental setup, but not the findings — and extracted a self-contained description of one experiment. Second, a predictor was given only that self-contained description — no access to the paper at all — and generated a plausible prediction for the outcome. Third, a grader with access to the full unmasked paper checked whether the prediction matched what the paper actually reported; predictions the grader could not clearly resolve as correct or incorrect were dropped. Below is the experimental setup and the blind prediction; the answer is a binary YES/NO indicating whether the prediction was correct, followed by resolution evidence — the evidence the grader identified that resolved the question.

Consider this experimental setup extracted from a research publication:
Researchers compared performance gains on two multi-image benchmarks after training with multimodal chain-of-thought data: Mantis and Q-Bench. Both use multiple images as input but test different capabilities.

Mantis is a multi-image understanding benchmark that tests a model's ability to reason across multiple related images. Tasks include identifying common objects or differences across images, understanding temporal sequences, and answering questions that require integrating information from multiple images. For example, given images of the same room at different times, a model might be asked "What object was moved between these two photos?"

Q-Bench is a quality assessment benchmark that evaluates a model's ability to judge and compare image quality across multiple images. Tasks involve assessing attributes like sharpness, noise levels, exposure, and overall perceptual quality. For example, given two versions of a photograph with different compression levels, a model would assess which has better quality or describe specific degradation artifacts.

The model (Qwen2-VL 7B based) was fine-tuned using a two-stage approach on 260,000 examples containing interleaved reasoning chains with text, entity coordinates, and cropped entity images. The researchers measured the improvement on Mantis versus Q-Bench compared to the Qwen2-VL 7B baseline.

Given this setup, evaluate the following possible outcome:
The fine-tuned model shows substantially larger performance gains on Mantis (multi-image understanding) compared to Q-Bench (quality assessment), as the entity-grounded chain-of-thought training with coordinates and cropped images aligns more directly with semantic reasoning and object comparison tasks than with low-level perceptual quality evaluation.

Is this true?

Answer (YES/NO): YES